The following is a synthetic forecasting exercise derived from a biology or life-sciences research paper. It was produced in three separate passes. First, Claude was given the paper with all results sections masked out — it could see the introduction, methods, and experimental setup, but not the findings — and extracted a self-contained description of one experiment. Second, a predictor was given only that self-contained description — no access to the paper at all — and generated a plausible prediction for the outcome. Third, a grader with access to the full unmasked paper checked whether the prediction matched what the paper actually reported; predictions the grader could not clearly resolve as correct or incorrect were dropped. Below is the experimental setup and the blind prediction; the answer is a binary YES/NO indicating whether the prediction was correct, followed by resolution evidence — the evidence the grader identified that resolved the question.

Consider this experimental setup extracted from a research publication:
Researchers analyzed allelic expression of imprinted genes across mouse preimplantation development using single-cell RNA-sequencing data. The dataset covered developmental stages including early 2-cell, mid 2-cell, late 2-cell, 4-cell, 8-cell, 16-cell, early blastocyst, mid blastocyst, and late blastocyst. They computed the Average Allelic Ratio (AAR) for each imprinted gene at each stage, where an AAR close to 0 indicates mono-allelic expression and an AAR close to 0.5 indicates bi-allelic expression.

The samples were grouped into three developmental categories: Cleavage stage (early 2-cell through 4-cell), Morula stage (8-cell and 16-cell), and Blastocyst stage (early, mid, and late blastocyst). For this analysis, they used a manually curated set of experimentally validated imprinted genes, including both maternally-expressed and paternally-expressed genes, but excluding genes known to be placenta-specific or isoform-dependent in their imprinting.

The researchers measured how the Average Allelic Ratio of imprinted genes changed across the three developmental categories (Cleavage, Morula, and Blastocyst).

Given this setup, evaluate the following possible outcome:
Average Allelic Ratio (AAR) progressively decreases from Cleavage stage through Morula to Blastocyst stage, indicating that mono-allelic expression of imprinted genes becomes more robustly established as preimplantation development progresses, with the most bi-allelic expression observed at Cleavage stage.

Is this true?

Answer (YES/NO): NO